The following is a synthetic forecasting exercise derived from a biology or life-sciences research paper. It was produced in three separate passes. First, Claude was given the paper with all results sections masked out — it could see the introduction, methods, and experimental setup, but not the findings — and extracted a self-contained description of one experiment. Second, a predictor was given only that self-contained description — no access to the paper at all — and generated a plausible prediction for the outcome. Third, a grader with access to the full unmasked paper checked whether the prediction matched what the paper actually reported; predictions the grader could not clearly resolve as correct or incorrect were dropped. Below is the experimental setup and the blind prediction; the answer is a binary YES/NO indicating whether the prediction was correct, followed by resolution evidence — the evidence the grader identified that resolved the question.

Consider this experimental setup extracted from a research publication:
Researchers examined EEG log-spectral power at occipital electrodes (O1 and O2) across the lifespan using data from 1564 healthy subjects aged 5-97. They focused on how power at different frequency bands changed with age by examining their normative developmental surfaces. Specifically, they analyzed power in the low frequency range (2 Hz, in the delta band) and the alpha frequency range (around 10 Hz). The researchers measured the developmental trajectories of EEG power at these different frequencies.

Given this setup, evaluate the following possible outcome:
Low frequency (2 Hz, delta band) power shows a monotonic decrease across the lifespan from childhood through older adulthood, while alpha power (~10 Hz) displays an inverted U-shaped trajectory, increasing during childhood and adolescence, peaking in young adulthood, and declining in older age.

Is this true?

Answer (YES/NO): YES